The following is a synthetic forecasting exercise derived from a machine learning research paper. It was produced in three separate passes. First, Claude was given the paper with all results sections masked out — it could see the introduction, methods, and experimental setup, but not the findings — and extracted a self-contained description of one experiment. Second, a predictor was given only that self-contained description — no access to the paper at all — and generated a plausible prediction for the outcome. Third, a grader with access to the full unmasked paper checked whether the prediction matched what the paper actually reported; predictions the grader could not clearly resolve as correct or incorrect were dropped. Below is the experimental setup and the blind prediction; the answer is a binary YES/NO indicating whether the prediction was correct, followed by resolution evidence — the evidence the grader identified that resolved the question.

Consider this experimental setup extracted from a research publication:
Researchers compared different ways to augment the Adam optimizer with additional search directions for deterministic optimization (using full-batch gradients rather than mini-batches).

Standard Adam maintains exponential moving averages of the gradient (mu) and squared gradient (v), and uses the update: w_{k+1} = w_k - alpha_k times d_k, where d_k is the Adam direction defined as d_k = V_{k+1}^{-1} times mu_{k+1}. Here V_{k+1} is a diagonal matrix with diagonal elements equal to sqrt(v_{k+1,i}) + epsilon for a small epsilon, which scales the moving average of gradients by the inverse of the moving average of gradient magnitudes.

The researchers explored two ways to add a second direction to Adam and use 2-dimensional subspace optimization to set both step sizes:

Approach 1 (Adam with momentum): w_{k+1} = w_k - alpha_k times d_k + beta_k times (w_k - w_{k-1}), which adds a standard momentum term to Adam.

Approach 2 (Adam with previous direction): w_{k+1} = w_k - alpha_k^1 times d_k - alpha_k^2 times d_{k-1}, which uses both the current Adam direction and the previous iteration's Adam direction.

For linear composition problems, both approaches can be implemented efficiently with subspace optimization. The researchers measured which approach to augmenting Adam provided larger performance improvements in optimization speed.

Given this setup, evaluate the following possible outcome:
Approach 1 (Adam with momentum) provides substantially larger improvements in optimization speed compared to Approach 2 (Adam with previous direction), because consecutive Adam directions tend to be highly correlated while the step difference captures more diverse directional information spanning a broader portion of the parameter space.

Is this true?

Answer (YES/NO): NO